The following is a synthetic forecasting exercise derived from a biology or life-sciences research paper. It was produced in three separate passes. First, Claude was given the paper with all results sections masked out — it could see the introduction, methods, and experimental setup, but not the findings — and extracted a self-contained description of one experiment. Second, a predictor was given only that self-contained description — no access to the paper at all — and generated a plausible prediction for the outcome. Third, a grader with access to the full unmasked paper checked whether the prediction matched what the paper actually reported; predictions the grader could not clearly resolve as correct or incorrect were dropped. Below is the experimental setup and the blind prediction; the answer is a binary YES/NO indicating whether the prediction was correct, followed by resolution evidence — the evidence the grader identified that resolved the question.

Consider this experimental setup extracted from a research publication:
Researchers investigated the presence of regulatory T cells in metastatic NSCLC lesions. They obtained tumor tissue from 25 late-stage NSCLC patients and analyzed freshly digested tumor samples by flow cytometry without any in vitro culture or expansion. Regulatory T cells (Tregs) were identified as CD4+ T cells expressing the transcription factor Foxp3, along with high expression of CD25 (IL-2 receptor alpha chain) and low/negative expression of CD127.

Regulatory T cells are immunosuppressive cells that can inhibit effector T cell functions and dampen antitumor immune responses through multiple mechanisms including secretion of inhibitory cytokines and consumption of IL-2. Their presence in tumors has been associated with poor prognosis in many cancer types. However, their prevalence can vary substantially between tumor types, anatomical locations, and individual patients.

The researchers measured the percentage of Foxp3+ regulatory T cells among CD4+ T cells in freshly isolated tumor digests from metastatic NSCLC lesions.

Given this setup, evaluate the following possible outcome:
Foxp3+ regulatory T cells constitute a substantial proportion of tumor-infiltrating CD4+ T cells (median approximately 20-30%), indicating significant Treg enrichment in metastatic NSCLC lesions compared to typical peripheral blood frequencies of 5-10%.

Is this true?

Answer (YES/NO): NO